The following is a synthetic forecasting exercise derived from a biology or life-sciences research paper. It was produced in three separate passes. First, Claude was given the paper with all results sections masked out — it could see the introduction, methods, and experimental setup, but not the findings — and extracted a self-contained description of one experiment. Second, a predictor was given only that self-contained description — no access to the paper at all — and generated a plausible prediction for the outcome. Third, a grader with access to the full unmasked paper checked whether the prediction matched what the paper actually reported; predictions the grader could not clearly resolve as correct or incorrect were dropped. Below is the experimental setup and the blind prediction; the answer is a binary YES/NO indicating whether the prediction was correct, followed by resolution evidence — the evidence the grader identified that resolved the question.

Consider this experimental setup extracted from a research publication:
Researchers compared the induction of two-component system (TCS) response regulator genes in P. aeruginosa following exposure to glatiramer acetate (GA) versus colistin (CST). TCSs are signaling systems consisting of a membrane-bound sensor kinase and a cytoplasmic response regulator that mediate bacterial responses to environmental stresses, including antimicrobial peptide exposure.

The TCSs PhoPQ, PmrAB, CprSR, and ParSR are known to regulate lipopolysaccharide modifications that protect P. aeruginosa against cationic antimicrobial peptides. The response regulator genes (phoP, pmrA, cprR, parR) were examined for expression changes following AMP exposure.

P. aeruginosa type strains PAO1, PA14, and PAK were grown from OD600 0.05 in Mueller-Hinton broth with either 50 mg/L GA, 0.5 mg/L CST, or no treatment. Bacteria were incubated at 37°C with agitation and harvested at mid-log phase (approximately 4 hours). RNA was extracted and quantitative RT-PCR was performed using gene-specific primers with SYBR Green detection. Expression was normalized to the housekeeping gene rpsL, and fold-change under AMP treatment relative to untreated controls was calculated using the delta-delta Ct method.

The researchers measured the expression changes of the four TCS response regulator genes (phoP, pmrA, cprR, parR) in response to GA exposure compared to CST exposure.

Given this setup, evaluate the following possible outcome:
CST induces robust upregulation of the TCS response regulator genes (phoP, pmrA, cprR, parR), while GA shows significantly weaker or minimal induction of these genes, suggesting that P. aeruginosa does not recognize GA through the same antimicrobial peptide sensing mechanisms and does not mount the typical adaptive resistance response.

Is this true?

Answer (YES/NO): NO